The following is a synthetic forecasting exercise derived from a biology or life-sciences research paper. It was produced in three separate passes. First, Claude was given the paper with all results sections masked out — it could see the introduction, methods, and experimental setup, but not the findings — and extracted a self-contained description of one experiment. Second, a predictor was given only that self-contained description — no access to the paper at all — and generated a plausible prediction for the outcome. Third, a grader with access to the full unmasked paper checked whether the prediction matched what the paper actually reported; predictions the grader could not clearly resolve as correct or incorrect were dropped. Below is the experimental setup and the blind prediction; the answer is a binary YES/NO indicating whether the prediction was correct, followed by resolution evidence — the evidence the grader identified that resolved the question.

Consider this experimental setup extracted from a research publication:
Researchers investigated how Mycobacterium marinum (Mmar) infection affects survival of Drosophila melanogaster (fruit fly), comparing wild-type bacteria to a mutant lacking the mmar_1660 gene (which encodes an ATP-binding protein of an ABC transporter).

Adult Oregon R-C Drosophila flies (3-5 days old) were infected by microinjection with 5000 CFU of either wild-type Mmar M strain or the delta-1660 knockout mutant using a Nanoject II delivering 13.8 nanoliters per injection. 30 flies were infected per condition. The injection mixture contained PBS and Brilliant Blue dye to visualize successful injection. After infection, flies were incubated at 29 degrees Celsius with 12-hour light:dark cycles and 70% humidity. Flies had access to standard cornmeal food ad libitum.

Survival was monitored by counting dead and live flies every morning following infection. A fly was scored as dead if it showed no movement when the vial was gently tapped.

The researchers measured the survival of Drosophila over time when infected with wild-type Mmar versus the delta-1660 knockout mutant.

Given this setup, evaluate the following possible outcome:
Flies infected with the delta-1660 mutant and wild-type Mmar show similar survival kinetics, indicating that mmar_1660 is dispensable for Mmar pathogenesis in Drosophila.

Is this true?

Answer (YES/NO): NO